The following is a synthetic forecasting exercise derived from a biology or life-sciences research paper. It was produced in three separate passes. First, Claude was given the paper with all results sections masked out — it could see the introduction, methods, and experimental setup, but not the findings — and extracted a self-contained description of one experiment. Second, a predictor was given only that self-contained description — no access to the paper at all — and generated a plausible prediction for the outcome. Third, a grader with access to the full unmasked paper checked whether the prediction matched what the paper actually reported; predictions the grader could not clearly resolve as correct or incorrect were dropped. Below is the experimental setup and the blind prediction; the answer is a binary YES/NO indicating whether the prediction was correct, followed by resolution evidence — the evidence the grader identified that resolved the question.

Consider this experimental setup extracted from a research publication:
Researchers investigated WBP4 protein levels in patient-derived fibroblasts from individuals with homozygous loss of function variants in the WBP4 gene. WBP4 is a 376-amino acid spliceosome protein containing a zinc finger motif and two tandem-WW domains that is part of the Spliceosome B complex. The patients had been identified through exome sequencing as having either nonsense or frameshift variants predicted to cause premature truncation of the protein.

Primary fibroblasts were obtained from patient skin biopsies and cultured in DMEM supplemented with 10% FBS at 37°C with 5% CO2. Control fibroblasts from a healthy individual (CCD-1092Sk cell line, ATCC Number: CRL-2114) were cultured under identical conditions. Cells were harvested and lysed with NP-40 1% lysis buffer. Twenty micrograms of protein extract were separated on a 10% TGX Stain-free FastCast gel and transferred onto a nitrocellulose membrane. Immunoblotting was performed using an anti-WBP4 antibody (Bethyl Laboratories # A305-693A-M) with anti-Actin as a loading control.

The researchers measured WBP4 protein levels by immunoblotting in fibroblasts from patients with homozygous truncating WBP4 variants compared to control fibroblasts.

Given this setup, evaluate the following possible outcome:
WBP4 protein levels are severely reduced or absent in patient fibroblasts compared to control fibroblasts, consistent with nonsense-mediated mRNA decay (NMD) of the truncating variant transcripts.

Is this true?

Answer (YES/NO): YES